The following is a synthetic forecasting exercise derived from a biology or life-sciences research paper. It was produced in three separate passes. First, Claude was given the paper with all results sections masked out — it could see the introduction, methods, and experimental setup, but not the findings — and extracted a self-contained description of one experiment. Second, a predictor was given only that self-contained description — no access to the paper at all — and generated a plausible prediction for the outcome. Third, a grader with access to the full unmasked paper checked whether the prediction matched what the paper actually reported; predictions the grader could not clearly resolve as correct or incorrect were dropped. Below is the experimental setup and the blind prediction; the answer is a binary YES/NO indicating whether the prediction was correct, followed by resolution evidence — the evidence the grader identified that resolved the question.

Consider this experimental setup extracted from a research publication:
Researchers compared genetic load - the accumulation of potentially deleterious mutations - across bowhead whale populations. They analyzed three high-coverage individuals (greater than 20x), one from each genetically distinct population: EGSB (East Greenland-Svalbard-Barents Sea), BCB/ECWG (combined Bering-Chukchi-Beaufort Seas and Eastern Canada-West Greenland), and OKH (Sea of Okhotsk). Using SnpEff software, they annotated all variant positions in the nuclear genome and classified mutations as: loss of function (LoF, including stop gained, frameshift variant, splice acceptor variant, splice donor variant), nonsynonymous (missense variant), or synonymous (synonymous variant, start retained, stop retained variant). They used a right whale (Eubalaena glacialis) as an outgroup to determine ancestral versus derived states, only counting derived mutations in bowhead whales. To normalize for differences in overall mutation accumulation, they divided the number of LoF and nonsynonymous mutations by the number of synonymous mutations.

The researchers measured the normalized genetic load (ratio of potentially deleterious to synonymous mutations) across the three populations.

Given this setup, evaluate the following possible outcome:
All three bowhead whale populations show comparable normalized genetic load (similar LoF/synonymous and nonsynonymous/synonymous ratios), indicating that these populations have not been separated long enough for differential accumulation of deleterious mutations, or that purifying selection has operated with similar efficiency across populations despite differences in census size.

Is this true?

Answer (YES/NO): NO